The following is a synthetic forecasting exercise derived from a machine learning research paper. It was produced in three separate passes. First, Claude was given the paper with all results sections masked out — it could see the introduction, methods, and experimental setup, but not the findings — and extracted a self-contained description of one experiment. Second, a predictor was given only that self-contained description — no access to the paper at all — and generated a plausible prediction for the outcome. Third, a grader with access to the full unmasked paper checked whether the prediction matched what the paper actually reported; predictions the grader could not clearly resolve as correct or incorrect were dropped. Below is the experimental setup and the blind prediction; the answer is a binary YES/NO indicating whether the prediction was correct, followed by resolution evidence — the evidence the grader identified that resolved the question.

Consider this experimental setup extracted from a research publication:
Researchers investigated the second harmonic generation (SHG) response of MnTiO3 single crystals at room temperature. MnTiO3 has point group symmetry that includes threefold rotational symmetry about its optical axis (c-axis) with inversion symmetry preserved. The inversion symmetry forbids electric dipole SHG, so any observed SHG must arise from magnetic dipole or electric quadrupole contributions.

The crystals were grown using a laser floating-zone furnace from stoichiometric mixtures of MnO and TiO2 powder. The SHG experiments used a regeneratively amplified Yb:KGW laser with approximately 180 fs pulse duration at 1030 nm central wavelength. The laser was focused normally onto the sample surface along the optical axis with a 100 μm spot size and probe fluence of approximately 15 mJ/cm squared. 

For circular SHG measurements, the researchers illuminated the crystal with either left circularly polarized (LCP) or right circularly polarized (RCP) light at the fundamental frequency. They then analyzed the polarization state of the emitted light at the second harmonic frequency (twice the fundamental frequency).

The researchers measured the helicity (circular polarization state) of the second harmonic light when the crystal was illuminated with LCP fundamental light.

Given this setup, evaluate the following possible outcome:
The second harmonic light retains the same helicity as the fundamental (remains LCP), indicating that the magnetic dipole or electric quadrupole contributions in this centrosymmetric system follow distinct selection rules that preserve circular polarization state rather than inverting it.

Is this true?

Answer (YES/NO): NO